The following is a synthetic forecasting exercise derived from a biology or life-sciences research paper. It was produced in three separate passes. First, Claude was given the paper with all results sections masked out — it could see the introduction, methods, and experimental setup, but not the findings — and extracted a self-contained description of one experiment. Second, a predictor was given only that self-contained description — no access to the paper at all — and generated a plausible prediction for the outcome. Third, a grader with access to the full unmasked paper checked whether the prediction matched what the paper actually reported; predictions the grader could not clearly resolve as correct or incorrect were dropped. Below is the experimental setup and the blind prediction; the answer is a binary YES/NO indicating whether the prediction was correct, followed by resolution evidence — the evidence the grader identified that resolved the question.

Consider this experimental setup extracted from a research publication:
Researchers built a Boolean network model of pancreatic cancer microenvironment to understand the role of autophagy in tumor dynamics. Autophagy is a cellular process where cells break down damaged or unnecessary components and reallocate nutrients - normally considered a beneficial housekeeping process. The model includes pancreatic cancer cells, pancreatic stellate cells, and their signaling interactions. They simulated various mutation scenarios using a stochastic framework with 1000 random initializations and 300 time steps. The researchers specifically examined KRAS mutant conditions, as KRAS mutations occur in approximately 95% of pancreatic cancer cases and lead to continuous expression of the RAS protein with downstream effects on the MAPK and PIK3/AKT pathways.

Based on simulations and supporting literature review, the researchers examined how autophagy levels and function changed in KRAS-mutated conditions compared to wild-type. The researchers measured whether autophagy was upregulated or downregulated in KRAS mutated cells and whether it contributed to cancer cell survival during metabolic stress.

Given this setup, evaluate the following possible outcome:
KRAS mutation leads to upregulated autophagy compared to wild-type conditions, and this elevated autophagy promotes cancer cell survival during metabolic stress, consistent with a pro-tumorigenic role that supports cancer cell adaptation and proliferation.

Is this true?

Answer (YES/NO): YES